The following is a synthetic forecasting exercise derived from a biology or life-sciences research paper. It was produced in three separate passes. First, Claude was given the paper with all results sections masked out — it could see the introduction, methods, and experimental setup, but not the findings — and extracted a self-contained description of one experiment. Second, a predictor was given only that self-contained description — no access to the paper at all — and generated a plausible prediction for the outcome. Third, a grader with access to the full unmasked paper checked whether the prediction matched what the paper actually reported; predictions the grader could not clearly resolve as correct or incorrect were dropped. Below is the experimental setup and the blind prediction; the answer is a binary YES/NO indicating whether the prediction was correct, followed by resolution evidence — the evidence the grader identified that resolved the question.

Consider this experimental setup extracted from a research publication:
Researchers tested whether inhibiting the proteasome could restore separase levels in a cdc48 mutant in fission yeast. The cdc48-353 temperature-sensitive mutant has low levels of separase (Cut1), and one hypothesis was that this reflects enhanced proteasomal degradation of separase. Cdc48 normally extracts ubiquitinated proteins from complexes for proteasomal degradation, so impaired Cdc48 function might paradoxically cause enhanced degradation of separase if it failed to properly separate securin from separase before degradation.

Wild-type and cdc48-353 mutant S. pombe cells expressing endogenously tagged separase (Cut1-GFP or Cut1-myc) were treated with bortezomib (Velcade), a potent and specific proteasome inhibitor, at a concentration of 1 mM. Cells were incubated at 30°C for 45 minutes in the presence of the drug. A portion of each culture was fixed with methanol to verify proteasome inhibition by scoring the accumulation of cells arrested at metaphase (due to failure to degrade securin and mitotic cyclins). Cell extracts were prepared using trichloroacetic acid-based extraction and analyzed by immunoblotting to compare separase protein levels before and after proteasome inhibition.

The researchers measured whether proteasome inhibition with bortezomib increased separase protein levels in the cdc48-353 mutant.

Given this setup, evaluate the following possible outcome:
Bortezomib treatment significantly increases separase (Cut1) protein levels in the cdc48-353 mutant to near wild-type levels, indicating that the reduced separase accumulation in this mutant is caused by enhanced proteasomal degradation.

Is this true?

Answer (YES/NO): NO